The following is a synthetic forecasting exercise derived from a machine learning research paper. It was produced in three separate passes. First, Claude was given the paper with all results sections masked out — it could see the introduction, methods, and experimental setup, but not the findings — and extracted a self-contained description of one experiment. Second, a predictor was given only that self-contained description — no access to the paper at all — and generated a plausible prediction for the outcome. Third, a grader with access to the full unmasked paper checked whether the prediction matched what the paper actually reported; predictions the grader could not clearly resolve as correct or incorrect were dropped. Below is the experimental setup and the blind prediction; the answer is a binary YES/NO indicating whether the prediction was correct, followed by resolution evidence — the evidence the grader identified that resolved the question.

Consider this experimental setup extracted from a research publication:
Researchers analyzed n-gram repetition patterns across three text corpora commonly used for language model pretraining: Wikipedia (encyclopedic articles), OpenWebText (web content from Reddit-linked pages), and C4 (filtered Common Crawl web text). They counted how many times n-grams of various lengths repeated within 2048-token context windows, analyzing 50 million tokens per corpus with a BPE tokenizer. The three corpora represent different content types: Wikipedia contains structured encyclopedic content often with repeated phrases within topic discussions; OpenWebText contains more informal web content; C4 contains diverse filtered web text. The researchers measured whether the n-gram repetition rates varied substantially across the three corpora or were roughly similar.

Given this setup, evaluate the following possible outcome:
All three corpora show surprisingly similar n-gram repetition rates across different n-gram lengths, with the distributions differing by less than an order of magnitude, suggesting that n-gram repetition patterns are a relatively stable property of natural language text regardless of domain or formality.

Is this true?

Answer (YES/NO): NO